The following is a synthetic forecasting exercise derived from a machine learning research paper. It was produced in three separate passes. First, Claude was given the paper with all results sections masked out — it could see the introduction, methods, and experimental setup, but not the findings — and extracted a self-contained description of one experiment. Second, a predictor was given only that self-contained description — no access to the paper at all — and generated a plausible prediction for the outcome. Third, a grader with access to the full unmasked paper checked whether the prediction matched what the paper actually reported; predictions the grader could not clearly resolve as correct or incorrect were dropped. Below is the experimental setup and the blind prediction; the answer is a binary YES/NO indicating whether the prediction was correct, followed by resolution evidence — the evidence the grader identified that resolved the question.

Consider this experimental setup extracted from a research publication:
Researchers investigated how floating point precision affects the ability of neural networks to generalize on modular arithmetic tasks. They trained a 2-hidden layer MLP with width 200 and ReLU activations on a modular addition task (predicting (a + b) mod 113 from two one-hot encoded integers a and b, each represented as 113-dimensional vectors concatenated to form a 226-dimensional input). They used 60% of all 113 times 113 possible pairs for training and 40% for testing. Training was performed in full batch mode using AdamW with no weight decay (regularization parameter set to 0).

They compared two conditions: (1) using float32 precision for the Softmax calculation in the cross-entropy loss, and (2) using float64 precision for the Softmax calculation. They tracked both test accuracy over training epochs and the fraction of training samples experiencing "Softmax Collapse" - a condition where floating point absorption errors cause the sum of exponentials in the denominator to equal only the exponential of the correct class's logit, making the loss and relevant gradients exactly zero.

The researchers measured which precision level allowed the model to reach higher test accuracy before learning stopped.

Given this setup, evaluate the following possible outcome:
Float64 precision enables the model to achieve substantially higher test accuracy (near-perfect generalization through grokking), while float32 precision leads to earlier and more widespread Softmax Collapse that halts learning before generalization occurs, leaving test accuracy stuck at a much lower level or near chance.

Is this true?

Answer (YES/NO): NO